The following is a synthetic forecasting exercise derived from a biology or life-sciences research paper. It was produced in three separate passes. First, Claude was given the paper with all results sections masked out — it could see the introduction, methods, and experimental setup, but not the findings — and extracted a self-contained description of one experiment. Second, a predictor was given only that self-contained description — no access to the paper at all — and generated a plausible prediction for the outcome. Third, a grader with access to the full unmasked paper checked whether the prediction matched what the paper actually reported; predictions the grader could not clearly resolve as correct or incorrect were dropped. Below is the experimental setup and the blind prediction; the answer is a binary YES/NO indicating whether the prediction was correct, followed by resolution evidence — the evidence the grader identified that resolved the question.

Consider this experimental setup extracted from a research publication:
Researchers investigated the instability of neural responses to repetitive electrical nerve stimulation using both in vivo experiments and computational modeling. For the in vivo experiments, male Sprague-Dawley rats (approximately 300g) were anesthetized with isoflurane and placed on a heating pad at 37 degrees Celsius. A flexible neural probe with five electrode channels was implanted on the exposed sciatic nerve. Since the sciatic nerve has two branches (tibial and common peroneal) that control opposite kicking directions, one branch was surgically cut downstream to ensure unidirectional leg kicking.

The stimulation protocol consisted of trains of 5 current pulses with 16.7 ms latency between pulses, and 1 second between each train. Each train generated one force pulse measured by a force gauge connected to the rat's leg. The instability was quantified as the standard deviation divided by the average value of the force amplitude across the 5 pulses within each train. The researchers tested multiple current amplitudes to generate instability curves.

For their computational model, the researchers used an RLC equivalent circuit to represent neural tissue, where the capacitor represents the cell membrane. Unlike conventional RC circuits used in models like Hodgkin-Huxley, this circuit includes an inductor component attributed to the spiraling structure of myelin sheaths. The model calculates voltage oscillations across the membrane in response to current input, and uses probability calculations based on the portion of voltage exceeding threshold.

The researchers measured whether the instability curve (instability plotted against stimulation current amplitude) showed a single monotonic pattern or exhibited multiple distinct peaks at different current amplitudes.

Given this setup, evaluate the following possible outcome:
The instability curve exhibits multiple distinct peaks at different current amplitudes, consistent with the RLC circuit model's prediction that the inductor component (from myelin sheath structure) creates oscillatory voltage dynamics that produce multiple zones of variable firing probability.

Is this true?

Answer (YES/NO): YES